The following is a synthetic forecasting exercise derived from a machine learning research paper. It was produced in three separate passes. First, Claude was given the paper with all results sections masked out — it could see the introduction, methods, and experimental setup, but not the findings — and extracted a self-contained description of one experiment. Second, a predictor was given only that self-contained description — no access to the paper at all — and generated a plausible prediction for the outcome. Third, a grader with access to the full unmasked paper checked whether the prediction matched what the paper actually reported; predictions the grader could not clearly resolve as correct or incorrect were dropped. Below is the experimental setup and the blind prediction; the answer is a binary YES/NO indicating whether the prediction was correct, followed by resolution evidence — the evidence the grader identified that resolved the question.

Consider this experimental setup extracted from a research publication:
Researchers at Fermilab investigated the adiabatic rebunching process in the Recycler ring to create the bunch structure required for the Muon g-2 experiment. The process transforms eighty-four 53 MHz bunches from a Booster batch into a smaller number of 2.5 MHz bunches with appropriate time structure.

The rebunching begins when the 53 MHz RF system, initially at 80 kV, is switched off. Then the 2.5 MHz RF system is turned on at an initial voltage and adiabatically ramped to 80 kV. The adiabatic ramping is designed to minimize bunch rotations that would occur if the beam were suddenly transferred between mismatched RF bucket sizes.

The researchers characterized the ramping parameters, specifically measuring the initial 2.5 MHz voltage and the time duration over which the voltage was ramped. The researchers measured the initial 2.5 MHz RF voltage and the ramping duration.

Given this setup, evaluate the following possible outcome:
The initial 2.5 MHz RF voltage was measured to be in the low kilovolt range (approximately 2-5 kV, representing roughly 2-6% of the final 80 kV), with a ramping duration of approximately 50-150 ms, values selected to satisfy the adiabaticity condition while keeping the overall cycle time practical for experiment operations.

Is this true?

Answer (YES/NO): YES